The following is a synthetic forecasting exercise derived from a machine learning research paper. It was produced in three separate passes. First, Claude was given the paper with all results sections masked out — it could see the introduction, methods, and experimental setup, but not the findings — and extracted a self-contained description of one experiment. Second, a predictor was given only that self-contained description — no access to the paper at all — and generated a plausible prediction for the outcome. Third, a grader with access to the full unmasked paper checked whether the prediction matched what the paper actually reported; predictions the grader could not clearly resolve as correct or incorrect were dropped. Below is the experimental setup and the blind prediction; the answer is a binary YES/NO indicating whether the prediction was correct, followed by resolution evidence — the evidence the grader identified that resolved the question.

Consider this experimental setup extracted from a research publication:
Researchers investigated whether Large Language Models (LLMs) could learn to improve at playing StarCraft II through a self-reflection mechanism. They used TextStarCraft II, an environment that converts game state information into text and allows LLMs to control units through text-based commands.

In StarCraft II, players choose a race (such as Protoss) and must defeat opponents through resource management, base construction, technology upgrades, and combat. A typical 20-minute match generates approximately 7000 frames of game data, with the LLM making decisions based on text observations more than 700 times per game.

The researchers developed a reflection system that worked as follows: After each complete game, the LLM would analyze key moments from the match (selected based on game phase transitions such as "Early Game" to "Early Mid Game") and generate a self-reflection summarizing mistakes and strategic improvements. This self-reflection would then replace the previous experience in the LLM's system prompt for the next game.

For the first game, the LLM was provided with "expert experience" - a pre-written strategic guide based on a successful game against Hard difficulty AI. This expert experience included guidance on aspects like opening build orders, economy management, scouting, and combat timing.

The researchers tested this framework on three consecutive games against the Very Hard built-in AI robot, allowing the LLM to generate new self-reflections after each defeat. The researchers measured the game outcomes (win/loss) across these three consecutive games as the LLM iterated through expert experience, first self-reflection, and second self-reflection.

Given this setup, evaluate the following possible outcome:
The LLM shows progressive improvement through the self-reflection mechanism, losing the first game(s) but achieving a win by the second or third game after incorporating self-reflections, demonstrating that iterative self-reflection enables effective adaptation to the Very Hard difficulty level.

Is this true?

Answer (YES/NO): YES